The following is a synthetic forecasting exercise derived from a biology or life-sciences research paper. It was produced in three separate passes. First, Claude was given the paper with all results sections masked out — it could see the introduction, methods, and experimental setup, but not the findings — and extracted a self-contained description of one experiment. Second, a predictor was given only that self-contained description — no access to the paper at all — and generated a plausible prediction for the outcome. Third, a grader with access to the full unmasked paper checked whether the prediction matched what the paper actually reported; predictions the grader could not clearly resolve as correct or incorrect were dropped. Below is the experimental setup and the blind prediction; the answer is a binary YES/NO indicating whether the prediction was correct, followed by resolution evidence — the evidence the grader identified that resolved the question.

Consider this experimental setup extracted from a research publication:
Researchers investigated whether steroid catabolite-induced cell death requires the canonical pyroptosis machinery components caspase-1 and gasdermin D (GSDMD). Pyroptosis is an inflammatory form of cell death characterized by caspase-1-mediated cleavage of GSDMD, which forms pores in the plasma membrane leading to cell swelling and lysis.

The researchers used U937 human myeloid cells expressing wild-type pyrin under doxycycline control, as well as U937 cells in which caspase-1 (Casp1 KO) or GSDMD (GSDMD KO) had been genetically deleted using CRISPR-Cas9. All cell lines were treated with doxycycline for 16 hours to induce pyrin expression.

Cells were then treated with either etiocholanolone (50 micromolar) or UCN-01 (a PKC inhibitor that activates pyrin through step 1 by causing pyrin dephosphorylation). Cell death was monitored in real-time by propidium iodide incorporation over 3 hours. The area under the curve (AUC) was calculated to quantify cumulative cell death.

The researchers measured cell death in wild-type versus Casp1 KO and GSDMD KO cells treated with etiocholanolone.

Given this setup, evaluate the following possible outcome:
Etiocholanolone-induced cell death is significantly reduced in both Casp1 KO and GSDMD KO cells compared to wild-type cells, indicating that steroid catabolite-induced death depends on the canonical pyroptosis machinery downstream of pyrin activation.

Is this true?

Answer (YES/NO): YES